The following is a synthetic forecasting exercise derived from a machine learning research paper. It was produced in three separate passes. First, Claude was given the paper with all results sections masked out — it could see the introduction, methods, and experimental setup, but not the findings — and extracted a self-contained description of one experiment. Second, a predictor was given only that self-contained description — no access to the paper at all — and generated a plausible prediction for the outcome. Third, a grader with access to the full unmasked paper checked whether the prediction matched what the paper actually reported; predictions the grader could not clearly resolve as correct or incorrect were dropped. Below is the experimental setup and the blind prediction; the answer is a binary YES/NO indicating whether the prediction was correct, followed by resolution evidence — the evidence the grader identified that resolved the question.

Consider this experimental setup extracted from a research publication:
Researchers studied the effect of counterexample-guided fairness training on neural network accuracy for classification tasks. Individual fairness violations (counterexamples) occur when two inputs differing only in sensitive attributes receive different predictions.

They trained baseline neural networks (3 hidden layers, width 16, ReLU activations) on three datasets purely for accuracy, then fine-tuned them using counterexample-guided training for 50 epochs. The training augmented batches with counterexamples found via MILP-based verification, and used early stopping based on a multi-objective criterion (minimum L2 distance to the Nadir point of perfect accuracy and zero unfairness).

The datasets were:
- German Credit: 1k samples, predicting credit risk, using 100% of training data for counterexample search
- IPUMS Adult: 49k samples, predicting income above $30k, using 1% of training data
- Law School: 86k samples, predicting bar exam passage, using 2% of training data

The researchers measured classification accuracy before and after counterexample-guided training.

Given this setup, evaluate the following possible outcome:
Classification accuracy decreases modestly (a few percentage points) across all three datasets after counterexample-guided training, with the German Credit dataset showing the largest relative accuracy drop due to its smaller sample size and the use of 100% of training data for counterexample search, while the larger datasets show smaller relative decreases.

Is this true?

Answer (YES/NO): NO